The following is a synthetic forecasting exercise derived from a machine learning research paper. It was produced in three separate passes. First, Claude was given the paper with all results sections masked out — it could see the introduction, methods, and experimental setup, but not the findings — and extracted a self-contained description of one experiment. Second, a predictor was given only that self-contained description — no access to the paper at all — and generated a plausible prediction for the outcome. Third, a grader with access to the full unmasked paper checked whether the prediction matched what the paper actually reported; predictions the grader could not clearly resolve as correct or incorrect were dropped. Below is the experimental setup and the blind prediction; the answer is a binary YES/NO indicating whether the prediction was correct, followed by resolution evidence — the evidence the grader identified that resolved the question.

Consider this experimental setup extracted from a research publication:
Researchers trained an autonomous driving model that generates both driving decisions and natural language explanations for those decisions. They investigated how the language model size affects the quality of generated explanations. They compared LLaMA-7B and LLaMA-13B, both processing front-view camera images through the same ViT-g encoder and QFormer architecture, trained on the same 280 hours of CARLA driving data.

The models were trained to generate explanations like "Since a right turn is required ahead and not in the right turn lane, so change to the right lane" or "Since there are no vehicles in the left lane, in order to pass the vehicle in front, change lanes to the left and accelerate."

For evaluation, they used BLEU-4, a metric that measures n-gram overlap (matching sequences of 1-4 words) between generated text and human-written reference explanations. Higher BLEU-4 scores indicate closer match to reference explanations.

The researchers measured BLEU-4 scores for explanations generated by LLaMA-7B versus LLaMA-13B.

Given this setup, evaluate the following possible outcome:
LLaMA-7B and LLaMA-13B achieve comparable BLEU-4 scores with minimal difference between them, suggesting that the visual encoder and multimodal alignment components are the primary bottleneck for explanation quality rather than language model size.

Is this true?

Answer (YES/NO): NO